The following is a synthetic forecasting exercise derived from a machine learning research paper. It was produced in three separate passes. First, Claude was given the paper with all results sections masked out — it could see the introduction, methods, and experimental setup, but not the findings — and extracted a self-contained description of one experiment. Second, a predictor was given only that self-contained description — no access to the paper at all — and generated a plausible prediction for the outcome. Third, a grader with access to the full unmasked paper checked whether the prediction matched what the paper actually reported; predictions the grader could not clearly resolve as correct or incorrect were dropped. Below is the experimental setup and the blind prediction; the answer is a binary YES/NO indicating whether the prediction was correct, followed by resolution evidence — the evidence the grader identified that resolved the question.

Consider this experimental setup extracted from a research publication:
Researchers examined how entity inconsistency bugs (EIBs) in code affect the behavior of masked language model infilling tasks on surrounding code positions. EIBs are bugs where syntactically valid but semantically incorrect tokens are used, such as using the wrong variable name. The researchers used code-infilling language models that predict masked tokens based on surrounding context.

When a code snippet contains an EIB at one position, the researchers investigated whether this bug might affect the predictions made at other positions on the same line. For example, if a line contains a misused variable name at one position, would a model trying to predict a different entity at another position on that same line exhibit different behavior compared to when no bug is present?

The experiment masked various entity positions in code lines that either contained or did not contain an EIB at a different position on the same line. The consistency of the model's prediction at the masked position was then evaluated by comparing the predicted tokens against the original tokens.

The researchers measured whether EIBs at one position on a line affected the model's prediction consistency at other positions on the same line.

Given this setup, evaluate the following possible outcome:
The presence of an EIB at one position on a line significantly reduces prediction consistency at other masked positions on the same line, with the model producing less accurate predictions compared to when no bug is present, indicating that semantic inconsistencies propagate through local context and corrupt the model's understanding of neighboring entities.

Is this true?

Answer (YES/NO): YES